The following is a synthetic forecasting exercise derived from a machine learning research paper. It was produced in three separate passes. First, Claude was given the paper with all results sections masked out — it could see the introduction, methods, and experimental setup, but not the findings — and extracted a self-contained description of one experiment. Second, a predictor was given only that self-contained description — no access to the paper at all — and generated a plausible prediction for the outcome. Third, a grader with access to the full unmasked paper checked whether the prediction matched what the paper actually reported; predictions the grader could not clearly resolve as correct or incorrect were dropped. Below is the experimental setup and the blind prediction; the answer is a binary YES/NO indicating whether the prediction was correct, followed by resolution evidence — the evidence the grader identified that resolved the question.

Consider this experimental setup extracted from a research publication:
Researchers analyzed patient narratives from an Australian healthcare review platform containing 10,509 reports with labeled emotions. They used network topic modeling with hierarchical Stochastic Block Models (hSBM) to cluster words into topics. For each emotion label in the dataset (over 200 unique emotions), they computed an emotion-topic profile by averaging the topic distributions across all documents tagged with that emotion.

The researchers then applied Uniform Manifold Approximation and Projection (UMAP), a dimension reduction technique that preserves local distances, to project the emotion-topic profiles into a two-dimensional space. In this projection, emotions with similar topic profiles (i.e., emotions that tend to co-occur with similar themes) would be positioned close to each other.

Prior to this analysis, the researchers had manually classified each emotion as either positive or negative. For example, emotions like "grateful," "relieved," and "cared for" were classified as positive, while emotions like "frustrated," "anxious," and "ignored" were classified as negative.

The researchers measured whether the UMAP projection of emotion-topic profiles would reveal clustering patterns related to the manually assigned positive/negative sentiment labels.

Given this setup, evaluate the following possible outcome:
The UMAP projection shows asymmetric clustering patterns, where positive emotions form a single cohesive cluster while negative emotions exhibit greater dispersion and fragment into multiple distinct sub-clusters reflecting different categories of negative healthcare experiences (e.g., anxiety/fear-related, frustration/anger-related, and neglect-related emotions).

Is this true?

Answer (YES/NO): NO